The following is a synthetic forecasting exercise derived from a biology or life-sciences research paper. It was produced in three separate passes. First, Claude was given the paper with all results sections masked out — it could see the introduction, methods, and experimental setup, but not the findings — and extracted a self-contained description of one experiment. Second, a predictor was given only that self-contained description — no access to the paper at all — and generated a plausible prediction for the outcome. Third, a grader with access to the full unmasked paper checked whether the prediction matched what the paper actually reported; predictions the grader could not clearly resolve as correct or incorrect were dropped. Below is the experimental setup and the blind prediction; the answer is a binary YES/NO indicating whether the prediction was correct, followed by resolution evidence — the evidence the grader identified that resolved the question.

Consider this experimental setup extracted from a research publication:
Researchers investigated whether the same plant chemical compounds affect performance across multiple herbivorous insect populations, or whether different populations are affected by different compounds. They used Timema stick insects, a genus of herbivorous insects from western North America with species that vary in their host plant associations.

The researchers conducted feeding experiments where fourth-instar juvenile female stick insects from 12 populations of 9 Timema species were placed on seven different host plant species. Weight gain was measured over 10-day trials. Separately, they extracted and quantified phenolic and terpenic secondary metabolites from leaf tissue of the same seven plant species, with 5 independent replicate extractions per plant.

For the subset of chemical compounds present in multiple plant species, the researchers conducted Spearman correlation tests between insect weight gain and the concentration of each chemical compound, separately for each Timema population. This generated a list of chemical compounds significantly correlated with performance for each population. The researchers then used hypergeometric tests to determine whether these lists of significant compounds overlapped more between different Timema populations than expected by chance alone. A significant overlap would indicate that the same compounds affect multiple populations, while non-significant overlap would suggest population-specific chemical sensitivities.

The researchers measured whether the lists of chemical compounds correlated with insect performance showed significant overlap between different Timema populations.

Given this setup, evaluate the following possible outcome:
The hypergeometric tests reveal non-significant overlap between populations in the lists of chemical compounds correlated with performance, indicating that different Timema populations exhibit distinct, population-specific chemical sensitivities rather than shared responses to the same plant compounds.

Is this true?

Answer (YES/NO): NO